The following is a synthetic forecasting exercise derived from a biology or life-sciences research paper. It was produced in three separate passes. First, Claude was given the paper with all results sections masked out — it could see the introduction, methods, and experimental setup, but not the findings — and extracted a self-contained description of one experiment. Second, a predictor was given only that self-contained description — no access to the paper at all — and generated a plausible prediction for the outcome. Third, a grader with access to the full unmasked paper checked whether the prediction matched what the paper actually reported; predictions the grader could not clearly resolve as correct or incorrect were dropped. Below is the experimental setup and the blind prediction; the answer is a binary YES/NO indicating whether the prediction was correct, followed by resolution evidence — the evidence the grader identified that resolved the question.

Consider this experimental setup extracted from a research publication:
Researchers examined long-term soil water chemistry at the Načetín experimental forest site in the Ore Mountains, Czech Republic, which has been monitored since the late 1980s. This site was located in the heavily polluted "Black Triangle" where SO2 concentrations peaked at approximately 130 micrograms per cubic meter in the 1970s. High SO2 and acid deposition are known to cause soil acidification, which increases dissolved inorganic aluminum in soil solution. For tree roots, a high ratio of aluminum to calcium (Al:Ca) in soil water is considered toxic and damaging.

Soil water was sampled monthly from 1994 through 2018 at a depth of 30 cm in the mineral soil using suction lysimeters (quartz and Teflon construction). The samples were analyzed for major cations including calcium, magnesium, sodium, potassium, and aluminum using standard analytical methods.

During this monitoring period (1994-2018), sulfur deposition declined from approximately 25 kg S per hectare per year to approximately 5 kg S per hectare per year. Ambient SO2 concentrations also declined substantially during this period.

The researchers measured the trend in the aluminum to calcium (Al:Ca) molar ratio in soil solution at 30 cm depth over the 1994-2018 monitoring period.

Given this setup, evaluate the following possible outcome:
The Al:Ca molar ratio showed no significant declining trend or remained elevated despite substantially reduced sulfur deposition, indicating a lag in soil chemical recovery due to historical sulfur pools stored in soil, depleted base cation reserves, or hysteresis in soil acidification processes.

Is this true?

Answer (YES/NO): YES